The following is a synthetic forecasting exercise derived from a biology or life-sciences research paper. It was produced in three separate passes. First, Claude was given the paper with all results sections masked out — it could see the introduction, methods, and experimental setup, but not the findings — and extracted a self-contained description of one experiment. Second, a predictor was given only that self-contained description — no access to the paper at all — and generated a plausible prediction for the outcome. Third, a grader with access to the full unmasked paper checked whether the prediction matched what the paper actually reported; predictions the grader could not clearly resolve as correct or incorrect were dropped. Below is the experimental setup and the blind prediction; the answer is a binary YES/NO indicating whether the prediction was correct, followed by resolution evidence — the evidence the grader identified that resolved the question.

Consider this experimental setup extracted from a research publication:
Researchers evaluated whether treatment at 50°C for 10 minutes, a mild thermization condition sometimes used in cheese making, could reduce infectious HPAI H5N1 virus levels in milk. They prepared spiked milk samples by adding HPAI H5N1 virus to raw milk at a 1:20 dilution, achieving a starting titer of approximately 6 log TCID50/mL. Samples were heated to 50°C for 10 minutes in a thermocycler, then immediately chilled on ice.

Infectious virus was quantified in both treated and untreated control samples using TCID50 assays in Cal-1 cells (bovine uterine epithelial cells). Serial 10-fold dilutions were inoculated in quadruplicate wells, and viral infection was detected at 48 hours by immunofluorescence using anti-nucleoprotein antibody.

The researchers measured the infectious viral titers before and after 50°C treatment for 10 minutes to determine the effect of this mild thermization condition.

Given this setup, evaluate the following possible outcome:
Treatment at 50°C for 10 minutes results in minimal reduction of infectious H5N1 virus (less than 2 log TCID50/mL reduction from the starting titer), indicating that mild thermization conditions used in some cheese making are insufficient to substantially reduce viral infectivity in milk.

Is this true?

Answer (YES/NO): YES